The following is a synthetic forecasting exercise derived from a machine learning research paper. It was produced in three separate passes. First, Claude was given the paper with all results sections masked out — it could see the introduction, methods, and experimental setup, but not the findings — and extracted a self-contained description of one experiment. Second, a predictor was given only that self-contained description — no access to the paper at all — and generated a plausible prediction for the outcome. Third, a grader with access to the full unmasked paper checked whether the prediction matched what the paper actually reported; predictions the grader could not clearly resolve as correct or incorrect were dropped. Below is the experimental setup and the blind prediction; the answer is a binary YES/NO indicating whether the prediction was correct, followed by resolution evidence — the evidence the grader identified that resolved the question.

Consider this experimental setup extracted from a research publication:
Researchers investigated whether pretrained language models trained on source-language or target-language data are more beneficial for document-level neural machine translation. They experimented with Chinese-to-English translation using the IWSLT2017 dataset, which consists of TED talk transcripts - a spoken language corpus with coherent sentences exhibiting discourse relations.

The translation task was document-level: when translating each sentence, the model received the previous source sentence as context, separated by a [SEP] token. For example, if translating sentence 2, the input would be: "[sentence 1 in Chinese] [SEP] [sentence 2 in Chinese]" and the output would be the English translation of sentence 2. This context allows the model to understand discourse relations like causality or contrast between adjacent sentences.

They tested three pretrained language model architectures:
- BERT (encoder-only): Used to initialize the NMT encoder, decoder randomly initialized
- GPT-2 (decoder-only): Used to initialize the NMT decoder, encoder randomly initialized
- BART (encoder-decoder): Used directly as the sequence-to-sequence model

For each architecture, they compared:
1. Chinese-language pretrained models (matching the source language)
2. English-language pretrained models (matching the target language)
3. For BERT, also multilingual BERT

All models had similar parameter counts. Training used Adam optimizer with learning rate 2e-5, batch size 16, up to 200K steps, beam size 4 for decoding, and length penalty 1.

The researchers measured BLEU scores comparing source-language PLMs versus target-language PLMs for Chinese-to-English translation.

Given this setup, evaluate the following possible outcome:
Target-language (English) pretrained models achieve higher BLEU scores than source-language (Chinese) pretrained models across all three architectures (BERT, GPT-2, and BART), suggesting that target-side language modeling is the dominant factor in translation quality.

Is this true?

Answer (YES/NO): NO